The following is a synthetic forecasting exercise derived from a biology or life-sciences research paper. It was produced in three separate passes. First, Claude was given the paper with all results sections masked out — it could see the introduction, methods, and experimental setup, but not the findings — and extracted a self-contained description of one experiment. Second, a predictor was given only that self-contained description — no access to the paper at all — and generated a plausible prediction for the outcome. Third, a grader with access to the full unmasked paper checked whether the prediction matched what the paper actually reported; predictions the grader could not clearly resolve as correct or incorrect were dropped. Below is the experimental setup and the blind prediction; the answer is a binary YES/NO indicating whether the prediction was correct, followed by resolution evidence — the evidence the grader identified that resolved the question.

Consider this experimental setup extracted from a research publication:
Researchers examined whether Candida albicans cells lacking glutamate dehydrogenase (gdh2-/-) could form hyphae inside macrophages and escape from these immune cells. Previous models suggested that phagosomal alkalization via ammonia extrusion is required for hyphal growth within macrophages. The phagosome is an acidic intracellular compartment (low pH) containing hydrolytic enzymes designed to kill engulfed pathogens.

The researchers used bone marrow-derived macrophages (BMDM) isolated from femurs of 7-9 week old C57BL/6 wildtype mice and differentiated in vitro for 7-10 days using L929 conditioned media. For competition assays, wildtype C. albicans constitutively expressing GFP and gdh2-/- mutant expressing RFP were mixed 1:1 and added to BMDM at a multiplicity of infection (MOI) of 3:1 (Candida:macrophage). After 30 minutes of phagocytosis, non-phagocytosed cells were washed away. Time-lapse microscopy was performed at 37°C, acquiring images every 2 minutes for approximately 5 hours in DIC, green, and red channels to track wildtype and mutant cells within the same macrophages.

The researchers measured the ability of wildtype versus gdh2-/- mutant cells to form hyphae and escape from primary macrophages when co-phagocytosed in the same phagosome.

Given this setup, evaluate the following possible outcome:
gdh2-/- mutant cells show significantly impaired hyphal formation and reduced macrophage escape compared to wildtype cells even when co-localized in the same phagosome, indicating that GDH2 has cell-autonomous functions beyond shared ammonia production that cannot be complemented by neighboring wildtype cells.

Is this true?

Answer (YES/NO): NO